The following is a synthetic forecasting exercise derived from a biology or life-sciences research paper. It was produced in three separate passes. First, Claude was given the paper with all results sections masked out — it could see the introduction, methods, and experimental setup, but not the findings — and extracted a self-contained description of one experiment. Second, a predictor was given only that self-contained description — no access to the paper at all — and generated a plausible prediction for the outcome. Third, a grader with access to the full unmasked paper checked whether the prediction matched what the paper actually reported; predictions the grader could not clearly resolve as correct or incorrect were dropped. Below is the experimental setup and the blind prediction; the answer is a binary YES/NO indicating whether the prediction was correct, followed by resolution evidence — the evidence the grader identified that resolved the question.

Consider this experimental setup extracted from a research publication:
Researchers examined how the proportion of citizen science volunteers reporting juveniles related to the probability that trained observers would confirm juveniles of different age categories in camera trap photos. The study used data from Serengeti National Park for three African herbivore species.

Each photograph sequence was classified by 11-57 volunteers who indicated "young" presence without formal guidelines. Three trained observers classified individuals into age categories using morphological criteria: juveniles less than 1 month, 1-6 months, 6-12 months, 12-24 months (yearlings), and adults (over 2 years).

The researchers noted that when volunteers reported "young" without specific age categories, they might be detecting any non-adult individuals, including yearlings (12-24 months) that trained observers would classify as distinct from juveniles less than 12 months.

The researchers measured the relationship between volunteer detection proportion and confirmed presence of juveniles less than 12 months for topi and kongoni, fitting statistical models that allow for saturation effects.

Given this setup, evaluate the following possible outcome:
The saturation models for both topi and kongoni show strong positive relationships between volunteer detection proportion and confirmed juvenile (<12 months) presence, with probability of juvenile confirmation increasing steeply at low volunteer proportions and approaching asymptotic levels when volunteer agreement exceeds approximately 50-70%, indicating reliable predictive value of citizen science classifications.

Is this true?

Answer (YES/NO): NO